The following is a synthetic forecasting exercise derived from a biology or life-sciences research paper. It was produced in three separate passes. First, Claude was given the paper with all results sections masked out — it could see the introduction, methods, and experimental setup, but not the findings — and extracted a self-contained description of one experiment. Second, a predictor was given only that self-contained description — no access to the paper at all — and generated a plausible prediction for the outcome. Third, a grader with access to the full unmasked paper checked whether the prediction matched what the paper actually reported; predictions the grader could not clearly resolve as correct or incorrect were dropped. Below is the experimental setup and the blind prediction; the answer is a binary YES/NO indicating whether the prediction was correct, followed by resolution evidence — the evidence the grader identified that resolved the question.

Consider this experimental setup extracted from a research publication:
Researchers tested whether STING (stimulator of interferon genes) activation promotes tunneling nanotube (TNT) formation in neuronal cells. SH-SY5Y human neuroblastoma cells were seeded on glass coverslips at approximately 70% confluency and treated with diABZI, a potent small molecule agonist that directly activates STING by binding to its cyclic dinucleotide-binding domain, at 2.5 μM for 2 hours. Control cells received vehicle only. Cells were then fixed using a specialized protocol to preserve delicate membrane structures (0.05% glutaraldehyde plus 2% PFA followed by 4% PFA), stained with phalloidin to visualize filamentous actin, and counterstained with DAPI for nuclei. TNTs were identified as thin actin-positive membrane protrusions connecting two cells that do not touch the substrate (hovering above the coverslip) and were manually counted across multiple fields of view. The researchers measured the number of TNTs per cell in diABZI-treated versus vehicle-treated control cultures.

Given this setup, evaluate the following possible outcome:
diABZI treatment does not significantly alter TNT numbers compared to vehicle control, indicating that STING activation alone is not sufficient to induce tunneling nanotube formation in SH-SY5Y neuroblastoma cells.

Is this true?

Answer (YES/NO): NO